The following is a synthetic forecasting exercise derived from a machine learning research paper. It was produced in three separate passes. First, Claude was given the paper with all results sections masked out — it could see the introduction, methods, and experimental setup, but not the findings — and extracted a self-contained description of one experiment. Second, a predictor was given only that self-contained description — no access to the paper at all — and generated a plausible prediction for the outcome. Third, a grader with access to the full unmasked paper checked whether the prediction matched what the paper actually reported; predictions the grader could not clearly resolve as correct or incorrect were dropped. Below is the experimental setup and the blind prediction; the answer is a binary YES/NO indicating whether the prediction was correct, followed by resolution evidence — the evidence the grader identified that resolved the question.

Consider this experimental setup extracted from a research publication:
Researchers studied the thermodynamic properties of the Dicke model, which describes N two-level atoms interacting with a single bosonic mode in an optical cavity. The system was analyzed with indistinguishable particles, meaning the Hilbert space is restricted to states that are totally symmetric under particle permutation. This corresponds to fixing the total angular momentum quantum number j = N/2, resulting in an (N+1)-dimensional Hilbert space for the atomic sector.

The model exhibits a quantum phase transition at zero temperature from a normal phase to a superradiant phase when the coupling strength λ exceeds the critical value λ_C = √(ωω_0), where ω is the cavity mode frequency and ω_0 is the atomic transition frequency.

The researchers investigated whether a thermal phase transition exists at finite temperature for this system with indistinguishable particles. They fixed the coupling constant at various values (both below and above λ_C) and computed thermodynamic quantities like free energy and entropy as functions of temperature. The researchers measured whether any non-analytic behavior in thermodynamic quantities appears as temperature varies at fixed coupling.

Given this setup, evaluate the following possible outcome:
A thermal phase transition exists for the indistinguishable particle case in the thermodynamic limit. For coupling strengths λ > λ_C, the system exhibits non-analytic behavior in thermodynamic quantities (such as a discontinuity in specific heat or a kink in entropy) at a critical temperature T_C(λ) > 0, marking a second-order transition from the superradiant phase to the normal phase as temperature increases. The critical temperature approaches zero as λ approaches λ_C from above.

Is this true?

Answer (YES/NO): NO